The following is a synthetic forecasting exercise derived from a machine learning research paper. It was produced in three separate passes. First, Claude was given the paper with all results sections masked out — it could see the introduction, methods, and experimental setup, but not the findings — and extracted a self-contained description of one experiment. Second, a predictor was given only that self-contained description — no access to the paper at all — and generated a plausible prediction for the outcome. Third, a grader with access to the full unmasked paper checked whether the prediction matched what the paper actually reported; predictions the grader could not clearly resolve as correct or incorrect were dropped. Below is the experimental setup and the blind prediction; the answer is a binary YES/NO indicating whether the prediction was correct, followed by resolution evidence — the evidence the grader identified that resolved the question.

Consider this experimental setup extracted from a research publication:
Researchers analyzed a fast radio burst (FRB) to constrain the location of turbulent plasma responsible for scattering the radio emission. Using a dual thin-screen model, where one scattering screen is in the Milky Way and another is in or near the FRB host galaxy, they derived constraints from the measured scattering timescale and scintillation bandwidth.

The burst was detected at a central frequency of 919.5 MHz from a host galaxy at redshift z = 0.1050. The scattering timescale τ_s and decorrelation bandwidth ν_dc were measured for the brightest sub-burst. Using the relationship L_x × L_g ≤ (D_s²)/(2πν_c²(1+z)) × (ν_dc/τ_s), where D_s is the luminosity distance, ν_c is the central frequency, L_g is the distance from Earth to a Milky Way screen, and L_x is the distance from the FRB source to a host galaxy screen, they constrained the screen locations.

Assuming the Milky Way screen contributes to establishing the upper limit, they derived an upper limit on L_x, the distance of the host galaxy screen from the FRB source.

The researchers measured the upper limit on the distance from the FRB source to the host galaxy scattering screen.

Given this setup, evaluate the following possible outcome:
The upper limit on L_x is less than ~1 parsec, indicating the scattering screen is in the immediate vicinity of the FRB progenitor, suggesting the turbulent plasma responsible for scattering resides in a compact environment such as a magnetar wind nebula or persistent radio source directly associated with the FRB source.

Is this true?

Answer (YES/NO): NO